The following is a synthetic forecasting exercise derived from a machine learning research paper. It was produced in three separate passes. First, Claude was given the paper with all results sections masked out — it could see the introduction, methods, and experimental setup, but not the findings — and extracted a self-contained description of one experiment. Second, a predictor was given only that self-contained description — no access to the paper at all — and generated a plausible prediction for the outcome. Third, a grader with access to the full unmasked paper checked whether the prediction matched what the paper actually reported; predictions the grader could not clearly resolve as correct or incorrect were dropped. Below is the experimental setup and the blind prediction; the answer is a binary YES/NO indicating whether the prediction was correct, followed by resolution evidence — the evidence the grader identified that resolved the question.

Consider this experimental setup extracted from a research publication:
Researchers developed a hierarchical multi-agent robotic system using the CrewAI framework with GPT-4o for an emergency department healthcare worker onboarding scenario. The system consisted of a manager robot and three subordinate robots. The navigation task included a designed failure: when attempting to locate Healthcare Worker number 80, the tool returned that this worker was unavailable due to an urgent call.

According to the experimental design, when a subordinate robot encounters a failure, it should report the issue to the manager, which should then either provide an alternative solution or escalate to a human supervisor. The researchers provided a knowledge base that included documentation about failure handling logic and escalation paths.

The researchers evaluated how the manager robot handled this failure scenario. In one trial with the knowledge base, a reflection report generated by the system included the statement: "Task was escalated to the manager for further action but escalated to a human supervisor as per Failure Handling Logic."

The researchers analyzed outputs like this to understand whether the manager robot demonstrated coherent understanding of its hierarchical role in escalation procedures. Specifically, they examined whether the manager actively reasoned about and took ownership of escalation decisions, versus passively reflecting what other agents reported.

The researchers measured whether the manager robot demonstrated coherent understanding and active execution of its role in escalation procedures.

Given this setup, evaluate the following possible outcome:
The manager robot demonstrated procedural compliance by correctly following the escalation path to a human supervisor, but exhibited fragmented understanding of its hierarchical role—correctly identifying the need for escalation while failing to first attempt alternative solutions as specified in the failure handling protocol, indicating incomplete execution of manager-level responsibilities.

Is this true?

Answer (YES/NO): NO